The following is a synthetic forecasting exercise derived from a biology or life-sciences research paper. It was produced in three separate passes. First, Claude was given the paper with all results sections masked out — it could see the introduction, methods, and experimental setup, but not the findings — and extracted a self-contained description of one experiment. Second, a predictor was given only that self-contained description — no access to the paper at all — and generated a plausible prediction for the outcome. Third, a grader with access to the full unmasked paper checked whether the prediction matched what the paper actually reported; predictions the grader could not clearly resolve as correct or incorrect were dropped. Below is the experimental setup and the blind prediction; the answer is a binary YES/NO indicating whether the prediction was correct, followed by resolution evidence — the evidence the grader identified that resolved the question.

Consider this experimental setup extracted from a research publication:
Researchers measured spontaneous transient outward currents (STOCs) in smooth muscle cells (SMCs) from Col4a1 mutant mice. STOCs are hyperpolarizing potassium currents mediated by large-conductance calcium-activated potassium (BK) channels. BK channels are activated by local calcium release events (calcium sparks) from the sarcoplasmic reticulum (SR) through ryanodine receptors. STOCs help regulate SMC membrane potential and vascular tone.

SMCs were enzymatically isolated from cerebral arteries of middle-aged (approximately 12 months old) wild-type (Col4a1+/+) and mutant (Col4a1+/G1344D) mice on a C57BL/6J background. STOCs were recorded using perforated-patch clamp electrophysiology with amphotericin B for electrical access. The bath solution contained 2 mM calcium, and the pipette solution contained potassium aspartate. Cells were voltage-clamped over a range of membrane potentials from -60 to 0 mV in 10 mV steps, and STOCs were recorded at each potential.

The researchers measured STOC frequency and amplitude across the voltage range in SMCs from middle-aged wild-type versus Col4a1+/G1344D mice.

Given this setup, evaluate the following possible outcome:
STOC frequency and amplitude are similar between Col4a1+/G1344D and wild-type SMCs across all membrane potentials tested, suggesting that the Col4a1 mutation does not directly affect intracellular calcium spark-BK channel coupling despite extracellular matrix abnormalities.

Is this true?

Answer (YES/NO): NO